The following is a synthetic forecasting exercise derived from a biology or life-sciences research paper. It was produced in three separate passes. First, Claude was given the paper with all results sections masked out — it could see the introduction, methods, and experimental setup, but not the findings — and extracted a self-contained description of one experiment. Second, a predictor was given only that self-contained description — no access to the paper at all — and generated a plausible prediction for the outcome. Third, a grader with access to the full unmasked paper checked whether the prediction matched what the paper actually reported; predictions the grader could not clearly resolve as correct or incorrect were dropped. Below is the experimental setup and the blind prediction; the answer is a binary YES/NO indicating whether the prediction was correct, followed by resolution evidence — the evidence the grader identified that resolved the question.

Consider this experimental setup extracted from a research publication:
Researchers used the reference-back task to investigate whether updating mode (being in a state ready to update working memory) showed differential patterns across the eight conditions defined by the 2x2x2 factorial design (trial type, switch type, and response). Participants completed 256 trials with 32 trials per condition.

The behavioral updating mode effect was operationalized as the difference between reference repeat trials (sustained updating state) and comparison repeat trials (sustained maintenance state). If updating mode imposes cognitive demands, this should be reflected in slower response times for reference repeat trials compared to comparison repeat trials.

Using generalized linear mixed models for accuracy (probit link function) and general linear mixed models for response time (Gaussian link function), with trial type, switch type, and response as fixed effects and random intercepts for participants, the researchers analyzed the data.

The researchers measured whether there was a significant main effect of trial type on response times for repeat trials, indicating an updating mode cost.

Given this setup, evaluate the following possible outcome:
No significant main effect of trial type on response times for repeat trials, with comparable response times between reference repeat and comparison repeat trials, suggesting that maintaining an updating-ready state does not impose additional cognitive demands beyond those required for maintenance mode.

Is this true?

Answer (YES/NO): NO